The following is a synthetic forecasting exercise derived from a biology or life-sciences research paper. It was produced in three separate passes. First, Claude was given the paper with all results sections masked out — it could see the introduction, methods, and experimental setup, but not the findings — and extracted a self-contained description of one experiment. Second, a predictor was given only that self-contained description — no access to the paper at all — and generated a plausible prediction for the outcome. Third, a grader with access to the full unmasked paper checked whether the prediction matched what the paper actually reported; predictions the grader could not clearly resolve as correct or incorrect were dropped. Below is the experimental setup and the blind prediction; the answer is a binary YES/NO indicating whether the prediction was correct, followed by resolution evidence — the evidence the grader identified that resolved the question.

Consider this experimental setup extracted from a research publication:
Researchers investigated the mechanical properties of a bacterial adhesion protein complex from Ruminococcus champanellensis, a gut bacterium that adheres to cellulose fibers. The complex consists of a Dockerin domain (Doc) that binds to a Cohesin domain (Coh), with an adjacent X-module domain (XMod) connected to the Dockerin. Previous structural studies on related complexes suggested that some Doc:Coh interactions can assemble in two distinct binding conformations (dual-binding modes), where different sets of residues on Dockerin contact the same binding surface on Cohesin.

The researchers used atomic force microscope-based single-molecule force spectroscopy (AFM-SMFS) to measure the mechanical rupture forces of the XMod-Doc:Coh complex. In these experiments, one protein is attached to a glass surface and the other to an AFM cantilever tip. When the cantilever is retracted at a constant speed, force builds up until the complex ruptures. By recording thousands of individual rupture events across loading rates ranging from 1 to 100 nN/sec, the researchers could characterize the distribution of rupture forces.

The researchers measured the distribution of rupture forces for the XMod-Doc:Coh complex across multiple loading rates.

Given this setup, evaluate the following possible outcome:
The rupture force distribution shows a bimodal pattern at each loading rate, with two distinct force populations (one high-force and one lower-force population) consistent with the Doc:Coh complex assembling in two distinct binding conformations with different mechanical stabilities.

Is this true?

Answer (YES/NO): NO